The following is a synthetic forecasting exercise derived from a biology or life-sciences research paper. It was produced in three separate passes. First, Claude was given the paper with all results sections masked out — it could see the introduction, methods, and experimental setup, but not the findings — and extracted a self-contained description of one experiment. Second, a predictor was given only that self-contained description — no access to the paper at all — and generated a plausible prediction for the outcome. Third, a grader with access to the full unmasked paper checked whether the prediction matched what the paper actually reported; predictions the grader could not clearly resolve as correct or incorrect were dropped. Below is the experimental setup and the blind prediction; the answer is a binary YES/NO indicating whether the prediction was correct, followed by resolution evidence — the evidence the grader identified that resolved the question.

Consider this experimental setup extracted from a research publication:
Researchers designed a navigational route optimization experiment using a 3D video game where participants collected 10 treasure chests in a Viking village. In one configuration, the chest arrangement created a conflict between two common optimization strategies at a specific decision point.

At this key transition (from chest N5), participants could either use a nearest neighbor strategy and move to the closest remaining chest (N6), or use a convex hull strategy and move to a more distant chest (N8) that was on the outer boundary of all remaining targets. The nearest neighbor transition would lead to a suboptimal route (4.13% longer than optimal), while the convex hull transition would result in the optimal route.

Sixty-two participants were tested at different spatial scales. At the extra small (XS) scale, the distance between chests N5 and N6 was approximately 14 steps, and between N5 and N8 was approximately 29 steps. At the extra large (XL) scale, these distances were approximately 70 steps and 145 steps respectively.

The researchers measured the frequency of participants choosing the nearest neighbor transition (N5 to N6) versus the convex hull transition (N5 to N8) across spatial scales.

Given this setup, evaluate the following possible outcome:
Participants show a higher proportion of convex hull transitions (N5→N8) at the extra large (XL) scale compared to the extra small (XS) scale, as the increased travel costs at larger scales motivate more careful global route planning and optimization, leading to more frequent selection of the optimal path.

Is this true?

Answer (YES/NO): NO